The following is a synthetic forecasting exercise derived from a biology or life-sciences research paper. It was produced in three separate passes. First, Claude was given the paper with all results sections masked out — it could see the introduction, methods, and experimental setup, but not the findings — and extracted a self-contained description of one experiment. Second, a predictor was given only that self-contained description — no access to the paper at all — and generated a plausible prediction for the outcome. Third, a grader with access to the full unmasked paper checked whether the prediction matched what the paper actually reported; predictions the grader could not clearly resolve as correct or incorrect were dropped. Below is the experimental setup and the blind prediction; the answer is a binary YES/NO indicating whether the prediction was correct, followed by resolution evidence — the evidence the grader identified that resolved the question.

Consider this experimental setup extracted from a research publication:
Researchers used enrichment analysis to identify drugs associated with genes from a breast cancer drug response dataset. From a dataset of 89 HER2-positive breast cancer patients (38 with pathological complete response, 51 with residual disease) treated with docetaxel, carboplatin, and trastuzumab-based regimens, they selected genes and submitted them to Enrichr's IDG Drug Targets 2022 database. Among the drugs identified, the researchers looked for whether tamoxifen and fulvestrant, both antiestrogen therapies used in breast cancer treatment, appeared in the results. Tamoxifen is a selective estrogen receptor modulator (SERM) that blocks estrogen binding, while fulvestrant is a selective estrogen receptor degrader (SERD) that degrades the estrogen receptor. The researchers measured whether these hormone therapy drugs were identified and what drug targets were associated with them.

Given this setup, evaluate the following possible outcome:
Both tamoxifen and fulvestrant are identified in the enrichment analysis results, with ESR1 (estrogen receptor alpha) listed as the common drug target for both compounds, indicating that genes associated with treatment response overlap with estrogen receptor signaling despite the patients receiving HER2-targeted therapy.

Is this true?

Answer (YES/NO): NO